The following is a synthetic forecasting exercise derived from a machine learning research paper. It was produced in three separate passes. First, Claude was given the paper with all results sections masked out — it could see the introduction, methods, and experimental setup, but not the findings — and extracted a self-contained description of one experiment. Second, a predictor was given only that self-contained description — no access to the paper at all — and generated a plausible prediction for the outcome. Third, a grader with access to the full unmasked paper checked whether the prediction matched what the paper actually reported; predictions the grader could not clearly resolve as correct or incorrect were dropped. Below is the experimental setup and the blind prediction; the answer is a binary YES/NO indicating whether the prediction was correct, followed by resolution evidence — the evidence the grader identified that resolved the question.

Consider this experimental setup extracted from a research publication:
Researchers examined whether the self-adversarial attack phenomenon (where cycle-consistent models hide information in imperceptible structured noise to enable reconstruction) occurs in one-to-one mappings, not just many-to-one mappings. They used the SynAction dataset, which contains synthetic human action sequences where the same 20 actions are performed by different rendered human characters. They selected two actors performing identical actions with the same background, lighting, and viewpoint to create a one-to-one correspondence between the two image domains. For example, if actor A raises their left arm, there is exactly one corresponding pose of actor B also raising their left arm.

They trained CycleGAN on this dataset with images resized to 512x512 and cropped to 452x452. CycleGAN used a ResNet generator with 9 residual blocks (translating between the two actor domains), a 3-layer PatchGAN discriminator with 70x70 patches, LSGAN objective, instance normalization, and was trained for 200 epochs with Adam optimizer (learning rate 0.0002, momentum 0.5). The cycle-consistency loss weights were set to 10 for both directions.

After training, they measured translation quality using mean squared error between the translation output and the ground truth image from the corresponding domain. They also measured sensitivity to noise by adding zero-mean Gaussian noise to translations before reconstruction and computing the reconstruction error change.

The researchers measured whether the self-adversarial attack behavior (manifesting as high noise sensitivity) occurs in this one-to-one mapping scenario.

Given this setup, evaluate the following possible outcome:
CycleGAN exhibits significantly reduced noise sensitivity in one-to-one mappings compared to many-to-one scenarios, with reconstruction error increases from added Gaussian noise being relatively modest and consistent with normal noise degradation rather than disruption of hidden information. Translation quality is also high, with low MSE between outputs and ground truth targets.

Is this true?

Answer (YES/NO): NO